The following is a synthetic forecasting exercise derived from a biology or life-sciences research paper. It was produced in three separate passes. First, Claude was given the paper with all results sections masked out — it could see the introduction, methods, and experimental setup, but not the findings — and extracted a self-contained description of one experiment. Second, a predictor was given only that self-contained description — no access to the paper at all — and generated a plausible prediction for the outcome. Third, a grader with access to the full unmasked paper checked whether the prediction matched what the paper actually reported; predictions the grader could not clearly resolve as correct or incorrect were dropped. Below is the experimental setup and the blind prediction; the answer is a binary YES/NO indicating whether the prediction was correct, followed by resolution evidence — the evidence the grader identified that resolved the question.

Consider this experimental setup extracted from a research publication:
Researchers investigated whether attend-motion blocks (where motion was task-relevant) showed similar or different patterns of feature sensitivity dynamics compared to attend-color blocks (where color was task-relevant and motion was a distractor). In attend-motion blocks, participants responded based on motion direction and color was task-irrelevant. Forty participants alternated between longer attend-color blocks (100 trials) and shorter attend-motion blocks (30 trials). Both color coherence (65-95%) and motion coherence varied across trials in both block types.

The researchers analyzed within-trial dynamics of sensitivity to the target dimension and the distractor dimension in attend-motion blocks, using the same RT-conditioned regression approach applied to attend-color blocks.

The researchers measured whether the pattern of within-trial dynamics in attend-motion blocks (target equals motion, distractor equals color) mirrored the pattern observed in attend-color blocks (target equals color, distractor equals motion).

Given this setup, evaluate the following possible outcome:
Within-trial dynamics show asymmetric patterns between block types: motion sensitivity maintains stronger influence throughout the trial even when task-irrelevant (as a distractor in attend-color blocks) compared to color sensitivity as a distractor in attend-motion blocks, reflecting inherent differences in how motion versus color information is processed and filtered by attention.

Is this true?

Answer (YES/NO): YES